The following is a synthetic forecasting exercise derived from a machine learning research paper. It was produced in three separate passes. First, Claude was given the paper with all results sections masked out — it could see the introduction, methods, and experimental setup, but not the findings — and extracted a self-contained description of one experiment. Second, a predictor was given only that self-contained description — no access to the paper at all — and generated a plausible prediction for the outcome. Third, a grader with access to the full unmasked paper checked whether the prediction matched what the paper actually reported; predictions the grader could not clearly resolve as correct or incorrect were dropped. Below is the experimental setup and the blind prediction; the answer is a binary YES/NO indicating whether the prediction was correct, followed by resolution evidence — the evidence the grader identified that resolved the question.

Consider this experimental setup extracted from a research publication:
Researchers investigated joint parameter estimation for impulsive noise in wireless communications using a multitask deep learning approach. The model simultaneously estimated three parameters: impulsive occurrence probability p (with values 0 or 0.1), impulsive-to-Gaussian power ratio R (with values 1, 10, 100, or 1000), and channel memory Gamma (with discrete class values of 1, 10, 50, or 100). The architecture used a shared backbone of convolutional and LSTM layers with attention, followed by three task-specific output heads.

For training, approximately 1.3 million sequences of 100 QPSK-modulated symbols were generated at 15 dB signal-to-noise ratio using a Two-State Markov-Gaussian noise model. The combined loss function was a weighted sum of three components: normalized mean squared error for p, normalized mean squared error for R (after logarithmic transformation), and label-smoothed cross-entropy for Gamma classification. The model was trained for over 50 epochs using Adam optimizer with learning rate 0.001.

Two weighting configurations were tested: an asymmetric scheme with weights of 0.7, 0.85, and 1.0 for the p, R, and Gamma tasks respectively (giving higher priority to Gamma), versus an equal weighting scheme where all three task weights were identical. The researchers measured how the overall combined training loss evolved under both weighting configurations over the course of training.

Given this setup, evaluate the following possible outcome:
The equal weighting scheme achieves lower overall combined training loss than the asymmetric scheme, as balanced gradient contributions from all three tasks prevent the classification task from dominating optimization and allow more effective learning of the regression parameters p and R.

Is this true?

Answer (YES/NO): NO